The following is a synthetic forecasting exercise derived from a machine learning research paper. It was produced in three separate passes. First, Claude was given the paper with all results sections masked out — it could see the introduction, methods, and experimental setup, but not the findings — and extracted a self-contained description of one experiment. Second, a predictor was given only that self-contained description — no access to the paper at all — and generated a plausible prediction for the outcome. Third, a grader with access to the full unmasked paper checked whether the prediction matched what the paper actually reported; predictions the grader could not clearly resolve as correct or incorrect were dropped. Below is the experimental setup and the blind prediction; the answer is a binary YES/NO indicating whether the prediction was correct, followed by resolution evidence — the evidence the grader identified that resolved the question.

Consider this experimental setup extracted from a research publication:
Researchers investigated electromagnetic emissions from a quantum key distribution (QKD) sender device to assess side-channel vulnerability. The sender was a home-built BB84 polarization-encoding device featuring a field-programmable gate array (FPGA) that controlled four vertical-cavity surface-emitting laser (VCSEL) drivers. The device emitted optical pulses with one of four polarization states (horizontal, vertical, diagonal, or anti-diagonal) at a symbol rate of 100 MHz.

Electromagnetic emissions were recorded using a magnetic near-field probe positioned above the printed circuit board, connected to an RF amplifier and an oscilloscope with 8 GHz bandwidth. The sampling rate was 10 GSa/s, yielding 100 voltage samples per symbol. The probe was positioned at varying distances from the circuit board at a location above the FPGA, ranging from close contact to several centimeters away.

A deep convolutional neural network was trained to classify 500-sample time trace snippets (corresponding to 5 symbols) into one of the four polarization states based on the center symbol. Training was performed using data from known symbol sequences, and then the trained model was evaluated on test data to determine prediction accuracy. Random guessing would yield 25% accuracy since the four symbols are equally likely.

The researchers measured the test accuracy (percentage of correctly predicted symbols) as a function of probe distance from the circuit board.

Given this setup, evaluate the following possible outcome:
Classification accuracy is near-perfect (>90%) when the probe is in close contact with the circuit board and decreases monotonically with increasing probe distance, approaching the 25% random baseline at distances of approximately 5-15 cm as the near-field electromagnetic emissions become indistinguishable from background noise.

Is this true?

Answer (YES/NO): YES